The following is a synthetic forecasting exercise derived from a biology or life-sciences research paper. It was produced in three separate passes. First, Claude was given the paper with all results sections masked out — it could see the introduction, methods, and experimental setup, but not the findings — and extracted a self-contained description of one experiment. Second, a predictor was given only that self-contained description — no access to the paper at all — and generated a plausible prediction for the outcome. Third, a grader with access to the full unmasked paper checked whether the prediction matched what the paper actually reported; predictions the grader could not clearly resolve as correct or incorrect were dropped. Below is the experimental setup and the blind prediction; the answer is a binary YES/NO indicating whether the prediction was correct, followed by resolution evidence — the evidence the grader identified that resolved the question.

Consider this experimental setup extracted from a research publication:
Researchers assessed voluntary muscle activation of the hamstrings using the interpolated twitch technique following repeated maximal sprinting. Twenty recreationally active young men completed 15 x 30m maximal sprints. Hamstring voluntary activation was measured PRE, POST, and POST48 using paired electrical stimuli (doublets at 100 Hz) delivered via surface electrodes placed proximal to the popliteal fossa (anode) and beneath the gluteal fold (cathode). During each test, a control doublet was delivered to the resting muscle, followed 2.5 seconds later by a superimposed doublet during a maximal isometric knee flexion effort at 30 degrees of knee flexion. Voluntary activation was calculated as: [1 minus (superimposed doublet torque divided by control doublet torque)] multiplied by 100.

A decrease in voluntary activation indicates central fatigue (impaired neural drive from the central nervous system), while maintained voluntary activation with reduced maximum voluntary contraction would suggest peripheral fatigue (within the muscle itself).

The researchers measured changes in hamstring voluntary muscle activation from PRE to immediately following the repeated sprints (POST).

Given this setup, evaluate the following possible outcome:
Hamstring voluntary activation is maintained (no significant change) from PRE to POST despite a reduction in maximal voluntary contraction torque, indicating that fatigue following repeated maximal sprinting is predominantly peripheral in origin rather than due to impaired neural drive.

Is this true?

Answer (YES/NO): YES